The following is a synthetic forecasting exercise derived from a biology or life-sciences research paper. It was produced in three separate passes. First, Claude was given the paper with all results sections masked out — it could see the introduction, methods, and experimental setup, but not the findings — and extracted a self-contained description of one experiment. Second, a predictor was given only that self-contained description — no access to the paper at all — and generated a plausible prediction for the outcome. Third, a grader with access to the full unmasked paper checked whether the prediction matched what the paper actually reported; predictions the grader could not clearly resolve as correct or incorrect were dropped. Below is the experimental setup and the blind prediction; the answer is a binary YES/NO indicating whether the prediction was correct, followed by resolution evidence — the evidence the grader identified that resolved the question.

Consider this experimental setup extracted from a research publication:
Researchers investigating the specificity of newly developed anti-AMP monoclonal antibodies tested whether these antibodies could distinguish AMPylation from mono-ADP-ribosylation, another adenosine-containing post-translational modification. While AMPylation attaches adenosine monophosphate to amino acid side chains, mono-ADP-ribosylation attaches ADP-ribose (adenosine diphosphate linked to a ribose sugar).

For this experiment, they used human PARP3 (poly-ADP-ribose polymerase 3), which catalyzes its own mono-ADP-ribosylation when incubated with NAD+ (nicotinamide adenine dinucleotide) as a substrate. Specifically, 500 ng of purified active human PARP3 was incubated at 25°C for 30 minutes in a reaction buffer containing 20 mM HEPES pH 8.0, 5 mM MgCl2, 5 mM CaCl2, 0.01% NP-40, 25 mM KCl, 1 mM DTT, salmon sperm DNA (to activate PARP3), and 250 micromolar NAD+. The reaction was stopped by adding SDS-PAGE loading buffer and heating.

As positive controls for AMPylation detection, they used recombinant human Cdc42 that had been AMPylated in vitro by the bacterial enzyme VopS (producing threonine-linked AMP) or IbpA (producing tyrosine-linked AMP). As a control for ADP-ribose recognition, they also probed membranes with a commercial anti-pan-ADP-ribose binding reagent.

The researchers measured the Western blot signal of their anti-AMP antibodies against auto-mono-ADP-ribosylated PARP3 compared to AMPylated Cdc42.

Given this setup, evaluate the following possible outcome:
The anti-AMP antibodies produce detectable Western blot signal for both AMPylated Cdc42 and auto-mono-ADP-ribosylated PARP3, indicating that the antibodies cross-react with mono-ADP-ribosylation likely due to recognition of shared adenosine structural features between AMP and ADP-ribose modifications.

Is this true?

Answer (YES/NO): YES